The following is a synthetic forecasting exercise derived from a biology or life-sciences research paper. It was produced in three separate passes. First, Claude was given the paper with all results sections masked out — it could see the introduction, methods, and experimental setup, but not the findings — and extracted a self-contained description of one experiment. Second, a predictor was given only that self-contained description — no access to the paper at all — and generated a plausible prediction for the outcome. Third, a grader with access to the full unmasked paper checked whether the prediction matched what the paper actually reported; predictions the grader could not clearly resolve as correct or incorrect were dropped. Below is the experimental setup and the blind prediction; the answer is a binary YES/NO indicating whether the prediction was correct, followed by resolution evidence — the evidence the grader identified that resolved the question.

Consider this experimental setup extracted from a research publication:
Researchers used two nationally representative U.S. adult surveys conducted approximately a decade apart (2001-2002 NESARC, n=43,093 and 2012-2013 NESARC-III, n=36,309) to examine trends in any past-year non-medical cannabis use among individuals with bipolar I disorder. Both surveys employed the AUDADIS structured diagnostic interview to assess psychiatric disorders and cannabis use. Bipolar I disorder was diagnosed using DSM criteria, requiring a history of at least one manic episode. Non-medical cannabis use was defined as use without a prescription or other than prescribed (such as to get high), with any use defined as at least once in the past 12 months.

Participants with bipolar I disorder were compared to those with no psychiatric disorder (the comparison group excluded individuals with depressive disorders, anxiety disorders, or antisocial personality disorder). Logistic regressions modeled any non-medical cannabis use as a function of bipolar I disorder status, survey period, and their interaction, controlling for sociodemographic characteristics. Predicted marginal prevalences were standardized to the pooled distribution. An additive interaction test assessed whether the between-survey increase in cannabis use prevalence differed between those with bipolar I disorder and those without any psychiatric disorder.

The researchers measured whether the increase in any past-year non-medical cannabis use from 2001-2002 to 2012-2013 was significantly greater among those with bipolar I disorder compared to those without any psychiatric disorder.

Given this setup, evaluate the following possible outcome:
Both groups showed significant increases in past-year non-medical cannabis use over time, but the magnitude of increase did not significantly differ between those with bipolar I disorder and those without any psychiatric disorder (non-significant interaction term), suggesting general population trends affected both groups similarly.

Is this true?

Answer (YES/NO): NO